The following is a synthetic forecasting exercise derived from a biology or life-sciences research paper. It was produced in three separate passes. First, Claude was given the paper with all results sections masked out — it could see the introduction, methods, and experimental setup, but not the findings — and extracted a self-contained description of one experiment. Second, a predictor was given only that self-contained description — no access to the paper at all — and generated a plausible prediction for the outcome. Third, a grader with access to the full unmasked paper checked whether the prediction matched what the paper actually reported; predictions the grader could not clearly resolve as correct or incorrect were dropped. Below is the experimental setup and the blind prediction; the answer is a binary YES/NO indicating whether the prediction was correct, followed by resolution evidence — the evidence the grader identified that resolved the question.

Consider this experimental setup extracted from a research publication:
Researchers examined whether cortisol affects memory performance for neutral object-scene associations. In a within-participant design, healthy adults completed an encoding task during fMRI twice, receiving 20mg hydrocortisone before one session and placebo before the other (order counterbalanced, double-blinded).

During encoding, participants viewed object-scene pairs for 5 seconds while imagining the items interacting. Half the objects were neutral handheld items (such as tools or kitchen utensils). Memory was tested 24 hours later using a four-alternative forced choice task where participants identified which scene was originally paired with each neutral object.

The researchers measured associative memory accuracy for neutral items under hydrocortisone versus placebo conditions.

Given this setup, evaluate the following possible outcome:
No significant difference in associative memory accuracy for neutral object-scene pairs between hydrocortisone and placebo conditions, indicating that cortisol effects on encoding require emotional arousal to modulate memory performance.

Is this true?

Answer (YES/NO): NO